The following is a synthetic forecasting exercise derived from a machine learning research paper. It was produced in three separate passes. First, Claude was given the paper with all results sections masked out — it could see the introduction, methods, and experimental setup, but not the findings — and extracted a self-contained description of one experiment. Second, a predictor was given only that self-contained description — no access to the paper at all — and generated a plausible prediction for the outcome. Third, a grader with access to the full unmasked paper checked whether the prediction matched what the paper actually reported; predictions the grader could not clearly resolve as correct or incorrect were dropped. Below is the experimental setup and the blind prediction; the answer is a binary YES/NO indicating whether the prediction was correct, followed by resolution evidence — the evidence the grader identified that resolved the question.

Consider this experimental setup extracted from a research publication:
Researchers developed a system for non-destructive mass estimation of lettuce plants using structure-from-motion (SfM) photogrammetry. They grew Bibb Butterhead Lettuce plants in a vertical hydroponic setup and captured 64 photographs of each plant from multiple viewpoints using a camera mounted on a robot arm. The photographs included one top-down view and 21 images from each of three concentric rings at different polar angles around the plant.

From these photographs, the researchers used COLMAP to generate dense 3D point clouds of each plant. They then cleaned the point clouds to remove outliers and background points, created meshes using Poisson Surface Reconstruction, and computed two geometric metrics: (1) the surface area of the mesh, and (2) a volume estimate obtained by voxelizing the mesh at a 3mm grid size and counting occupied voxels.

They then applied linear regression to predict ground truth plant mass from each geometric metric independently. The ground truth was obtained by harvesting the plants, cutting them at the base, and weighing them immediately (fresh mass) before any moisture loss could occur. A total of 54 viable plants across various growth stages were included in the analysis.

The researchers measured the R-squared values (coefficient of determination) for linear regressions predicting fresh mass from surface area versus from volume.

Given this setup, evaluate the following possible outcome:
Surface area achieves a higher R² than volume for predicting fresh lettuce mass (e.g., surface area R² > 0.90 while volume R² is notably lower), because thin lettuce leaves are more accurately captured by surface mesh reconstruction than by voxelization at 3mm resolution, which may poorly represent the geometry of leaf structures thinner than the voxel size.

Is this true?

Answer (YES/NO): NO